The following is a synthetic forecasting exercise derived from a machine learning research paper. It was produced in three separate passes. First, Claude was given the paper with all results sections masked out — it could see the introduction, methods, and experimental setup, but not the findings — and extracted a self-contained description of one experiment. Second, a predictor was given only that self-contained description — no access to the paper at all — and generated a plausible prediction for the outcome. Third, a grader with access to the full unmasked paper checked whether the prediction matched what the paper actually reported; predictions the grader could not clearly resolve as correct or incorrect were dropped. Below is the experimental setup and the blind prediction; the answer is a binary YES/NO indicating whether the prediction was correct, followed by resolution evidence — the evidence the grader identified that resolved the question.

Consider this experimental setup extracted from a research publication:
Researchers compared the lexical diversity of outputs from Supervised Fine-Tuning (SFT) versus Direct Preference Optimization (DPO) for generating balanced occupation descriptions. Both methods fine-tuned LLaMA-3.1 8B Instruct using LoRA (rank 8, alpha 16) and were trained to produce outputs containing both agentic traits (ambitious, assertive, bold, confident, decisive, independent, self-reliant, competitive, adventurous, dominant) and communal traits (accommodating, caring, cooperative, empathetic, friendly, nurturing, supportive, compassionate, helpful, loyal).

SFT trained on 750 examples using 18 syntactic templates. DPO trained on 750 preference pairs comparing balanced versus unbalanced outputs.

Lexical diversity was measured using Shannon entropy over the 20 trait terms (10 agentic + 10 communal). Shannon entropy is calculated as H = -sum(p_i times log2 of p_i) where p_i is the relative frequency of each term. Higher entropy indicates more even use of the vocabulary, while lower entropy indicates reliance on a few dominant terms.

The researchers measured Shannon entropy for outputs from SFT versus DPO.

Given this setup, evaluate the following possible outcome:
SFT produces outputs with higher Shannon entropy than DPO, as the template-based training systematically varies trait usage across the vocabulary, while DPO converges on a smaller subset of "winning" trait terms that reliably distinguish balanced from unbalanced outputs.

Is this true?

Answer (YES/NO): YES